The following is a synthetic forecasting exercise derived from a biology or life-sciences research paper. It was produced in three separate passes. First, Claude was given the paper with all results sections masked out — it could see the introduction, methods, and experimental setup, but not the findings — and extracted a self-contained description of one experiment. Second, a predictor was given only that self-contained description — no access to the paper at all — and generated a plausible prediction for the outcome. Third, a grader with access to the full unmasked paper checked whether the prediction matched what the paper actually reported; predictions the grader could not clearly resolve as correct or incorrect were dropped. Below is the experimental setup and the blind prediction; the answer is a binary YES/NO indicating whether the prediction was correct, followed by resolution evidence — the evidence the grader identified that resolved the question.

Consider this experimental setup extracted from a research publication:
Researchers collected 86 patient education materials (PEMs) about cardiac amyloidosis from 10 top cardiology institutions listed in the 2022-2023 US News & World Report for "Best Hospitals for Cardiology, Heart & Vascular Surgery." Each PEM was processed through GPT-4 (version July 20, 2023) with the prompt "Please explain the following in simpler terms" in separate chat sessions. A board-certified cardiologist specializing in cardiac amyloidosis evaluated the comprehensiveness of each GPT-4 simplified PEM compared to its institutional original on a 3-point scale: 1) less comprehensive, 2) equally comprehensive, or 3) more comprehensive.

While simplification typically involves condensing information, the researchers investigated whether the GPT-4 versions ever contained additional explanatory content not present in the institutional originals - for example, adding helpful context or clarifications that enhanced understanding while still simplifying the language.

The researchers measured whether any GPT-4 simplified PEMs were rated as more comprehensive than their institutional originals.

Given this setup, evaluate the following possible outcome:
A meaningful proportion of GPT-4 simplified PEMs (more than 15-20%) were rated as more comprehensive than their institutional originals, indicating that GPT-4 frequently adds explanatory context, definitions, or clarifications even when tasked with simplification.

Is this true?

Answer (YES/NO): NO